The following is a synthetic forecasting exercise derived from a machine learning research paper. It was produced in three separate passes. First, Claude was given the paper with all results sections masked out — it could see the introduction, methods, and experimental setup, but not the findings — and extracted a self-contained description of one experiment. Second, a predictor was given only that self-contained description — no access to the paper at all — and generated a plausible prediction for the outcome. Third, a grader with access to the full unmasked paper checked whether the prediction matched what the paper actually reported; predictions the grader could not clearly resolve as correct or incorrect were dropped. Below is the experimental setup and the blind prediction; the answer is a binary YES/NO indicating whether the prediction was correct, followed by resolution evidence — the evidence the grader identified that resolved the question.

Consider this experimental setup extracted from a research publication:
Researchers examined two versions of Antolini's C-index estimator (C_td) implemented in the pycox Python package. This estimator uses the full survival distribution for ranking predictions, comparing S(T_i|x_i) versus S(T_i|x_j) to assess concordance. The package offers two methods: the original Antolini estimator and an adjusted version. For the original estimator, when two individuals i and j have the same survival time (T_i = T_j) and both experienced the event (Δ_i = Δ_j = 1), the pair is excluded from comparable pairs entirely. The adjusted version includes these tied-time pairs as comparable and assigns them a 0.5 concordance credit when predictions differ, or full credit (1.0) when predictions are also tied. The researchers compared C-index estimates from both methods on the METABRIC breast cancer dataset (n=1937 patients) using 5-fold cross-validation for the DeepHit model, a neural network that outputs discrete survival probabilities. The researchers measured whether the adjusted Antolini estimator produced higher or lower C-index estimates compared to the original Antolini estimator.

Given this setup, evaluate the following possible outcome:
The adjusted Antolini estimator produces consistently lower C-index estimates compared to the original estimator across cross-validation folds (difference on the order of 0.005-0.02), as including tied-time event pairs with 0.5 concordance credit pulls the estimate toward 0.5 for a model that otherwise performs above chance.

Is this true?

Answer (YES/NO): NO